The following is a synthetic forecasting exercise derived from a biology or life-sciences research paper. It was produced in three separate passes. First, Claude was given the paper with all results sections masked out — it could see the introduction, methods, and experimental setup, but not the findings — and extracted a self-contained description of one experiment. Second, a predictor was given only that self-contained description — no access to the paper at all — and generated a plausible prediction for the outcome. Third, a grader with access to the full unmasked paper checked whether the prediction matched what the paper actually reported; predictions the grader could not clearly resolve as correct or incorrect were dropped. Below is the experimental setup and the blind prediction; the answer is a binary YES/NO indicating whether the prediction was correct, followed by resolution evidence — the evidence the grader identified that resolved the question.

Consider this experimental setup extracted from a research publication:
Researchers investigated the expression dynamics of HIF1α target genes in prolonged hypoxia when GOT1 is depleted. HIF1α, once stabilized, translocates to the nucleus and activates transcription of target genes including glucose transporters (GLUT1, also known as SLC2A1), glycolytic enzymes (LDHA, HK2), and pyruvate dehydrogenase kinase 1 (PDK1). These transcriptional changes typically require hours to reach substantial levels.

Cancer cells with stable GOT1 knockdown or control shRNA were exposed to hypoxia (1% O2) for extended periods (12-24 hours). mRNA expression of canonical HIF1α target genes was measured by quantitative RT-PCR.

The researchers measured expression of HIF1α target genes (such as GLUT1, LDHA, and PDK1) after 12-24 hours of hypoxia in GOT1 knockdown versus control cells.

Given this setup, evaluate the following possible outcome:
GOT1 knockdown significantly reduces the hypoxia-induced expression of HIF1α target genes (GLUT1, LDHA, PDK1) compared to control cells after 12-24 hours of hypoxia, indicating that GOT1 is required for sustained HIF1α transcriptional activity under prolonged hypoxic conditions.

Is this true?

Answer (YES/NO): YES